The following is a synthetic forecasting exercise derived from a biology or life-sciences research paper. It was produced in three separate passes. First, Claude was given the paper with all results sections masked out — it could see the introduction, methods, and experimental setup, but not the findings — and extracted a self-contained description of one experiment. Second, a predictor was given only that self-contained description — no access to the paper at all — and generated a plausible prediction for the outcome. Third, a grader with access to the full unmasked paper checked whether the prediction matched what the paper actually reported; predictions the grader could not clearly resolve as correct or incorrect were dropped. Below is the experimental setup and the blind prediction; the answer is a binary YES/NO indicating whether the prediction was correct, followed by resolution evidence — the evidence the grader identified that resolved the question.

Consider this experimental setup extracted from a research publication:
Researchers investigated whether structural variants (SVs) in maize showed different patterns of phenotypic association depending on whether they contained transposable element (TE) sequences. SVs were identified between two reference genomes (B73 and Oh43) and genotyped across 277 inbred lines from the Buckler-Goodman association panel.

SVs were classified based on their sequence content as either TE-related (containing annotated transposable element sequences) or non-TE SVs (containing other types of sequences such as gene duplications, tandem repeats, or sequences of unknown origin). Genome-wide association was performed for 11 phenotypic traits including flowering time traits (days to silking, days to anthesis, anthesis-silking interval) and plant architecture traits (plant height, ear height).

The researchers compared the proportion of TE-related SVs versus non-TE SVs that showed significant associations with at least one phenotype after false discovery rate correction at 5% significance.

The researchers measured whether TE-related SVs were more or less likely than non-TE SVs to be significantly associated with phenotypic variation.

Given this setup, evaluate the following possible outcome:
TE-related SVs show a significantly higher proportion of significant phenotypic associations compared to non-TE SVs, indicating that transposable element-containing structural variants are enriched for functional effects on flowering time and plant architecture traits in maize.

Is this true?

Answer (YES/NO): NO